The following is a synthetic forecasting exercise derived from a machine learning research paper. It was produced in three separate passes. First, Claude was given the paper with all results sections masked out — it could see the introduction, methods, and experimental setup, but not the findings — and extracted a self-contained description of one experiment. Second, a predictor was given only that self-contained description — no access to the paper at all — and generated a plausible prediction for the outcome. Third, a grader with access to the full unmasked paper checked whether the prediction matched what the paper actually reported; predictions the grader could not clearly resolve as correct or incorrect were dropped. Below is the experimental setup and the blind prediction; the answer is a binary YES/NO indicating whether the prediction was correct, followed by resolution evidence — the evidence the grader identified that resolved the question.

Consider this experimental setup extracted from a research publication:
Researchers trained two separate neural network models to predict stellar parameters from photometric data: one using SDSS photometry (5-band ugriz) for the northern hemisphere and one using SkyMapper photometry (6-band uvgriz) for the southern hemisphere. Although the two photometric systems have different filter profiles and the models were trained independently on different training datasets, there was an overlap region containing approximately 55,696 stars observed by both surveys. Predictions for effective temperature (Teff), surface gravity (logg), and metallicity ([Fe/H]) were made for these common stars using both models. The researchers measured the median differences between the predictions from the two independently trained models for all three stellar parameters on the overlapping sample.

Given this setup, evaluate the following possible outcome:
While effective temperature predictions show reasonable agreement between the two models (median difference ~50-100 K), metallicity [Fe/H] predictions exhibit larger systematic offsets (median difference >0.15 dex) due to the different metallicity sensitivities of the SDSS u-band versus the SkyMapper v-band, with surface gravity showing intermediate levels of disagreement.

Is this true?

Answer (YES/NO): NO